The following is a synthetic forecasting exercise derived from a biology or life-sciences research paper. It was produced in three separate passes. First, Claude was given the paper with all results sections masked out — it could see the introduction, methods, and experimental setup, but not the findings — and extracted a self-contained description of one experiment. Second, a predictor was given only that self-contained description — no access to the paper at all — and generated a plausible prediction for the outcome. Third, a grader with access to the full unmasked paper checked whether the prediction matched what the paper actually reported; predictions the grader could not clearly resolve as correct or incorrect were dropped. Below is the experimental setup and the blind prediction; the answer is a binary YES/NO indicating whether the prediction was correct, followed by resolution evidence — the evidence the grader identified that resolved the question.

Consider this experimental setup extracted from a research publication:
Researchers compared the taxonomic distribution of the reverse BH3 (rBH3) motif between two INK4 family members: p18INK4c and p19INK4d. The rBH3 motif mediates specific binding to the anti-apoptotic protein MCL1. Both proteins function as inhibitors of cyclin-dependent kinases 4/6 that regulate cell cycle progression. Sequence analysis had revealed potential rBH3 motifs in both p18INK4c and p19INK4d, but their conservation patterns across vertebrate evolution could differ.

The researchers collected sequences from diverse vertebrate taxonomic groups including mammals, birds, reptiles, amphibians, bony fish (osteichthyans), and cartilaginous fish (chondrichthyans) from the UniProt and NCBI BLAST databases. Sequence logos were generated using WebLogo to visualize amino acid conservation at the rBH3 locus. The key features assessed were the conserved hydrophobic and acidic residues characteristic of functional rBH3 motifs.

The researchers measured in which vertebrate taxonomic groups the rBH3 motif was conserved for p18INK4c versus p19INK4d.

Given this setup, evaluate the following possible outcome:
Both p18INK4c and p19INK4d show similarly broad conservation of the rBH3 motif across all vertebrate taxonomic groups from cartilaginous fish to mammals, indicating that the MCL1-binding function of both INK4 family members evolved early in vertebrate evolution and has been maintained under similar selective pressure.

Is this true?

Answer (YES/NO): NO